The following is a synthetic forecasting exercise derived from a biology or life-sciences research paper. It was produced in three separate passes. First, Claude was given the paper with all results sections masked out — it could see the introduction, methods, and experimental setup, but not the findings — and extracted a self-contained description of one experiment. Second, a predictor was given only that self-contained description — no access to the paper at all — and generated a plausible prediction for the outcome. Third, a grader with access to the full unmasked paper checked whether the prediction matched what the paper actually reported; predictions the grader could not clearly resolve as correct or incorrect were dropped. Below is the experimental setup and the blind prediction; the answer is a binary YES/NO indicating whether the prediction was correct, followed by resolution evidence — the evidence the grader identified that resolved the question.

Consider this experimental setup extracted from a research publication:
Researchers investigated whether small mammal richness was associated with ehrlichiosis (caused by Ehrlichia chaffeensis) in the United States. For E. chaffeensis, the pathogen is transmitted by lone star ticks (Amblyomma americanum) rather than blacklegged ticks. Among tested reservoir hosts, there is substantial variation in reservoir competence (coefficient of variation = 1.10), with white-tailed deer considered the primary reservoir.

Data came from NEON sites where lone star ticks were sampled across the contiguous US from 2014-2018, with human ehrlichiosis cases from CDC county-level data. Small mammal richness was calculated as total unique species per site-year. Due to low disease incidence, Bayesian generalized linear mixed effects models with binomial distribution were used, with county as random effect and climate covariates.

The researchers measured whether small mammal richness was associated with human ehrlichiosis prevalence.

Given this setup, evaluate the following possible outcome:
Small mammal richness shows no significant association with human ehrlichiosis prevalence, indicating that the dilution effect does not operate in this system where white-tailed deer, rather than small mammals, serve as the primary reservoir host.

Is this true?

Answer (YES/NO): NO